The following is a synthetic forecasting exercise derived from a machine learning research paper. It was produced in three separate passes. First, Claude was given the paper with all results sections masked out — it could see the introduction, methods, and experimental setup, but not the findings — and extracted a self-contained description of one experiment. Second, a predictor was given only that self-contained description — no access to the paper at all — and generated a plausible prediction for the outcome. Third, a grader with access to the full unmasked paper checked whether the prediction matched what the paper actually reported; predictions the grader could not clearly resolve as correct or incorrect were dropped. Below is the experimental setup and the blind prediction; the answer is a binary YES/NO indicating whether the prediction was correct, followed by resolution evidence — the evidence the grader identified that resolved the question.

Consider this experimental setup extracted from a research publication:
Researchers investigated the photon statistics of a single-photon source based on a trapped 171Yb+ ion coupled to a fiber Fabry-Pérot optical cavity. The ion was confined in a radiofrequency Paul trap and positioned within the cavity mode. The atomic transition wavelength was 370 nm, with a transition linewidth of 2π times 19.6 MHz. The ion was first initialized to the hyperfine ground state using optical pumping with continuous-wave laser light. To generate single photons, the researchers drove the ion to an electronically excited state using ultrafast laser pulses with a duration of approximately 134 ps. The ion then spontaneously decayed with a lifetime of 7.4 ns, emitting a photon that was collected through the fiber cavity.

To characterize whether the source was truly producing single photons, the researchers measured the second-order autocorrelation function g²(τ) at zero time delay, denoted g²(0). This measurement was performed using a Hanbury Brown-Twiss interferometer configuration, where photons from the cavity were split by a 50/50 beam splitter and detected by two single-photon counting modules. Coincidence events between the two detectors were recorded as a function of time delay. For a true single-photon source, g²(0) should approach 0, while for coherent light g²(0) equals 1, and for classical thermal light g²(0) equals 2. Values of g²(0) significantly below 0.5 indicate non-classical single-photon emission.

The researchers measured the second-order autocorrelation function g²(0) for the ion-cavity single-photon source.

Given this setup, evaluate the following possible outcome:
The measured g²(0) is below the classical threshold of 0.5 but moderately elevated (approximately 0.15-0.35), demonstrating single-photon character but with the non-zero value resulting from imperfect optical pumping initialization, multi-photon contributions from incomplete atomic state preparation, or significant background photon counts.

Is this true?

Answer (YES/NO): NO